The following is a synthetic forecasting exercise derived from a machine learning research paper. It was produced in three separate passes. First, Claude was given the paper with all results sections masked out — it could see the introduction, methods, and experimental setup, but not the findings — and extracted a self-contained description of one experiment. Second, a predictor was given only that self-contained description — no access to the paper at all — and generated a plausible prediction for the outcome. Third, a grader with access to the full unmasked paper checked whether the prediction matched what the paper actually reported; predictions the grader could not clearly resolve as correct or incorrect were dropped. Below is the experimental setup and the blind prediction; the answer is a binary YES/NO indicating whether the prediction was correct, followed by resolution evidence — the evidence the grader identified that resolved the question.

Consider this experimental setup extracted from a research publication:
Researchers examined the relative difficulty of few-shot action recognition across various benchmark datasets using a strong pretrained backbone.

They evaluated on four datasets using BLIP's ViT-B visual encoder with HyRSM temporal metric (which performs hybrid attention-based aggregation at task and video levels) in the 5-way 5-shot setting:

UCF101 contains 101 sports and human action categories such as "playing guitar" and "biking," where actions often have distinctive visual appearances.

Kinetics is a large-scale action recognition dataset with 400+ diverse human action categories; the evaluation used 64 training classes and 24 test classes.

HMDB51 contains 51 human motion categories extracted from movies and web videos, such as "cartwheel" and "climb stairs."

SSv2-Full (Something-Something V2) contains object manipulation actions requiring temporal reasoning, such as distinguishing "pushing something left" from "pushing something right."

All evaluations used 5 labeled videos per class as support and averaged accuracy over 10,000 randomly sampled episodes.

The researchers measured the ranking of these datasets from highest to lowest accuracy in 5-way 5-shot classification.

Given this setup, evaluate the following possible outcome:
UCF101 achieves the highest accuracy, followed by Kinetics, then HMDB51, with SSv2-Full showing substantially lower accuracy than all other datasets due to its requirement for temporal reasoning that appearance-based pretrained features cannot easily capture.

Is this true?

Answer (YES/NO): YES